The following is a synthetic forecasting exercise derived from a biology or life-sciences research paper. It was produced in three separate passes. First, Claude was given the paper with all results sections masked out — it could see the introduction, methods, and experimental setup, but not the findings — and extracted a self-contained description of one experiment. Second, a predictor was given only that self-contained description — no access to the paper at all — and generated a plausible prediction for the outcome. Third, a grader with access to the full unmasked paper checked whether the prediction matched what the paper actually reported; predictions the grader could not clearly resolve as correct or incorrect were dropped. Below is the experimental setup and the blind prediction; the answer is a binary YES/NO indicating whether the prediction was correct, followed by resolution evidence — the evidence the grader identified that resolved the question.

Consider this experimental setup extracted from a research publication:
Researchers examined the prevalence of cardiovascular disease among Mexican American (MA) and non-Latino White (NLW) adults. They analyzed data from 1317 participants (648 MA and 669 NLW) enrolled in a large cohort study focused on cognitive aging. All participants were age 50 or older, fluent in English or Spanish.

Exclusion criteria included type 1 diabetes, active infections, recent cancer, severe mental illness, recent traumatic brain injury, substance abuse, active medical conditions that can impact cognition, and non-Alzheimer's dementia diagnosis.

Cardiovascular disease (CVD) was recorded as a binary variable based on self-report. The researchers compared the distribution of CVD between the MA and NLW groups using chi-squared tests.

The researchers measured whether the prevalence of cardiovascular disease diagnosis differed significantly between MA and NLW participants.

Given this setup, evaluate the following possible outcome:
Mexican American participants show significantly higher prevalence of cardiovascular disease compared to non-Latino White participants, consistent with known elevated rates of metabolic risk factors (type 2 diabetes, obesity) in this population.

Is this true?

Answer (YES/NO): NO